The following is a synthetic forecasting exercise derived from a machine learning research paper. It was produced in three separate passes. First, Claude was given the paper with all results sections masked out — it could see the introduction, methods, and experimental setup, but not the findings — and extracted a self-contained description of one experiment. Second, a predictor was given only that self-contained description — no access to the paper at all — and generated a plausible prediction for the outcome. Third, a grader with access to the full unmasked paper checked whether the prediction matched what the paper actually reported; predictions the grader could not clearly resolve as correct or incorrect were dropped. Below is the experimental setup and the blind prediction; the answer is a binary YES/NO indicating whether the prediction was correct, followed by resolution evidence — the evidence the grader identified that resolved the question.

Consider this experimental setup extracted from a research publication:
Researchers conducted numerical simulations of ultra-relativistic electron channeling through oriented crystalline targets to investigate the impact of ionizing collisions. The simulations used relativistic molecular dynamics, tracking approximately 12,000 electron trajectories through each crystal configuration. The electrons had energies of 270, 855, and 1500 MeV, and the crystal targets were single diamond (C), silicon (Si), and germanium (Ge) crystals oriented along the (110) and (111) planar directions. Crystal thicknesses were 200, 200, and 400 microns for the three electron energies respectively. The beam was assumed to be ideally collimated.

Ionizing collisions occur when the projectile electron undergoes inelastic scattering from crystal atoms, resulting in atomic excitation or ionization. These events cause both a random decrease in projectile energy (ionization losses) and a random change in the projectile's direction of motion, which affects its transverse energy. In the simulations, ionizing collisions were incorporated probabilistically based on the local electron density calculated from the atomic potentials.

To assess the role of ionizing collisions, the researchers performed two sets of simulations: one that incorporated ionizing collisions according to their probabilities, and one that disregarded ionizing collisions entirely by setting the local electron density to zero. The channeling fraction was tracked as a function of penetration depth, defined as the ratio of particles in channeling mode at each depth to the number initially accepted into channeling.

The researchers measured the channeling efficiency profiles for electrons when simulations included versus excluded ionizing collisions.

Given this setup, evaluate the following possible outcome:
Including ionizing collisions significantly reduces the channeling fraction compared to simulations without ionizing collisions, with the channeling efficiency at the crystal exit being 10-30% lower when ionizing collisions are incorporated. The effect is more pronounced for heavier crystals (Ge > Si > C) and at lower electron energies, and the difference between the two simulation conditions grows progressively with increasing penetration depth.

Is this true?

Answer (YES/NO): NO